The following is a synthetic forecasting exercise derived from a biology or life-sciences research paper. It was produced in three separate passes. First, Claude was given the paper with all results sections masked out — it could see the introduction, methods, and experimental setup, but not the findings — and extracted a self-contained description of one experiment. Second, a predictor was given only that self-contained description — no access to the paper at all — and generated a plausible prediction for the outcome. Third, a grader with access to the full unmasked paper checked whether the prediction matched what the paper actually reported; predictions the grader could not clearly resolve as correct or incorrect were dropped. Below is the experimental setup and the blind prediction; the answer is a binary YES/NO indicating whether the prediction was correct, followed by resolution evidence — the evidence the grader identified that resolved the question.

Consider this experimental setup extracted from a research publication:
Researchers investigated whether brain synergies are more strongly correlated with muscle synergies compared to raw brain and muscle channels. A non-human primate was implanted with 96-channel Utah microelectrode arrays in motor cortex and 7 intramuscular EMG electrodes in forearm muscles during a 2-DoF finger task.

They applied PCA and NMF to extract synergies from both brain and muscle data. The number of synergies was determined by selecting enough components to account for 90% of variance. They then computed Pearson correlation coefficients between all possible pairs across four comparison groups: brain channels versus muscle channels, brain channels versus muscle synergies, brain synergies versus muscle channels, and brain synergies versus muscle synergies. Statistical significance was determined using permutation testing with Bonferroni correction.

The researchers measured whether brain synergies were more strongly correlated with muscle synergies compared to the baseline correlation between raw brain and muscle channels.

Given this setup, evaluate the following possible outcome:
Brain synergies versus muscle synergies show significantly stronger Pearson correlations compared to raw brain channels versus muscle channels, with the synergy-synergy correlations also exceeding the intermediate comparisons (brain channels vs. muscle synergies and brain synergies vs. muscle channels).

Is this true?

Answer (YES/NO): NO